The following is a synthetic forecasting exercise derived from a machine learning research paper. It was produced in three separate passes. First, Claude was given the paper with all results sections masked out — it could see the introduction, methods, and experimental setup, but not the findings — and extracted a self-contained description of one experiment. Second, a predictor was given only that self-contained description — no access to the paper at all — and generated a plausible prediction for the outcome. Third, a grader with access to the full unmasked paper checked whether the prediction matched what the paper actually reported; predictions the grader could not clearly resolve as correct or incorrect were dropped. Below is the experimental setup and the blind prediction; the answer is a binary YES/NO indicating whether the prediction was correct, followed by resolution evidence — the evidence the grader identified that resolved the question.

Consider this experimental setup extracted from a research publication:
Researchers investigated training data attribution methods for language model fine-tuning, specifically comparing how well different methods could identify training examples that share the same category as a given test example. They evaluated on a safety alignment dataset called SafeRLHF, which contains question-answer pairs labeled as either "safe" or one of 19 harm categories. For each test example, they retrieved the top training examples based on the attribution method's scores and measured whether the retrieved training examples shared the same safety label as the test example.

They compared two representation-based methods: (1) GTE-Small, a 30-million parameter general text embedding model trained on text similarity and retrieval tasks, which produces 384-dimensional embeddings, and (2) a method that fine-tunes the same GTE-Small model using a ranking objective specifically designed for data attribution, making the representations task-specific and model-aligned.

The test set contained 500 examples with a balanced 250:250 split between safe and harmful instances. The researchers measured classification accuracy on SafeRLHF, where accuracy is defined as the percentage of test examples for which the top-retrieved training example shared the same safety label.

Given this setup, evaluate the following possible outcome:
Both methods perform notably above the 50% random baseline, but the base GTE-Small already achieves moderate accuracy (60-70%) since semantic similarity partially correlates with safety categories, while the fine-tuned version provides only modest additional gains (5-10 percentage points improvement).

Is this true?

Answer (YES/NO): NO